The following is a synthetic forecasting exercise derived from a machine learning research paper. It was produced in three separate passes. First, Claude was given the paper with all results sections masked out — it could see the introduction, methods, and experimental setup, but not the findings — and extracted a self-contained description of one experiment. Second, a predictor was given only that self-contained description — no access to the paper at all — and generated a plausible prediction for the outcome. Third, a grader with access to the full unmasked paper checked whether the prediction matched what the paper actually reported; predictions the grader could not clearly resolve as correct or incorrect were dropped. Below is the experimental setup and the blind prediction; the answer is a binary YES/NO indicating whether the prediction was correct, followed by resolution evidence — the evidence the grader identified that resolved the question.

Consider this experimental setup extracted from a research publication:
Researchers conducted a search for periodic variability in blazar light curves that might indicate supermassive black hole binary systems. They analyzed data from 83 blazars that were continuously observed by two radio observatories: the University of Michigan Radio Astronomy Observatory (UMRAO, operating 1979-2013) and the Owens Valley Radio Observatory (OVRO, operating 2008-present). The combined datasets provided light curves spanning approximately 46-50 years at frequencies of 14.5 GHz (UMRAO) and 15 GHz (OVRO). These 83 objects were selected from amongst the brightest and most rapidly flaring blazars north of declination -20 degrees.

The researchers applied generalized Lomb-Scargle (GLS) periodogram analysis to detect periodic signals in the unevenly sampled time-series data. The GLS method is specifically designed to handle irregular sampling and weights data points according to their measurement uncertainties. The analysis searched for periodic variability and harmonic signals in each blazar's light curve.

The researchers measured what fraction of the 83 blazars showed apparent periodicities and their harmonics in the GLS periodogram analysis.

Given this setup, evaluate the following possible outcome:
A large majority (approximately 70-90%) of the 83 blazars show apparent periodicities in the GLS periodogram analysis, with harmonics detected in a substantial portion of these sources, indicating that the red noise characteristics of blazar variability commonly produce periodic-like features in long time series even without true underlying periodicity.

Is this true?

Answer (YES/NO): NO